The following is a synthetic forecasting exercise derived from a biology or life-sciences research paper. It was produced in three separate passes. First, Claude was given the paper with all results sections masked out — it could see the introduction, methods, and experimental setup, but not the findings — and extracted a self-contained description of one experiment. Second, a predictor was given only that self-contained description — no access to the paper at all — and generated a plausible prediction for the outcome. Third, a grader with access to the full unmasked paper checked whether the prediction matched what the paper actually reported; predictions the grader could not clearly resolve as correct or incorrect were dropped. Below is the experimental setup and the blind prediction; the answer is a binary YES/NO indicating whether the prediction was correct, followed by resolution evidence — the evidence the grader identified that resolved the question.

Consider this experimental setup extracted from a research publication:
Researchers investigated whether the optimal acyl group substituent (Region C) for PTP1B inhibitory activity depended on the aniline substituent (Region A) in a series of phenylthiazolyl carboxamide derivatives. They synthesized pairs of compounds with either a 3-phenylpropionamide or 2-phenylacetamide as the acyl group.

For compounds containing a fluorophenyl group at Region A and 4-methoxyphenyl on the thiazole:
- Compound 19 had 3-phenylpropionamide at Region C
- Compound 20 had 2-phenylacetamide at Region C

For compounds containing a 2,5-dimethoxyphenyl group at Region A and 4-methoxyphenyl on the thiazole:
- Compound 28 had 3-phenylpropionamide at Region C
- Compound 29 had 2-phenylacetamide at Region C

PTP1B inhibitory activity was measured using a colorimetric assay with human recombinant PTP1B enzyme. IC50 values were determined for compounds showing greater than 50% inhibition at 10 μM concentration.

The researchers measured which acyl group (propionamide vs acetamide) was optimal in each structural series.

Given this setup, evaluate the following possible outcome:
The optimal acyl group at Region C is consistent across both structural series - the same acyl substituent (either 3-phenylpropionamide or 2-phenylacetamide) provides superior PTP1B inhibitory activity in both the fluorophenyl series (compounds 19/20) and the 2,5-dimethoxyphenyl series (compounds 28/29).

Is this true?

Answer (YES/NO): NO